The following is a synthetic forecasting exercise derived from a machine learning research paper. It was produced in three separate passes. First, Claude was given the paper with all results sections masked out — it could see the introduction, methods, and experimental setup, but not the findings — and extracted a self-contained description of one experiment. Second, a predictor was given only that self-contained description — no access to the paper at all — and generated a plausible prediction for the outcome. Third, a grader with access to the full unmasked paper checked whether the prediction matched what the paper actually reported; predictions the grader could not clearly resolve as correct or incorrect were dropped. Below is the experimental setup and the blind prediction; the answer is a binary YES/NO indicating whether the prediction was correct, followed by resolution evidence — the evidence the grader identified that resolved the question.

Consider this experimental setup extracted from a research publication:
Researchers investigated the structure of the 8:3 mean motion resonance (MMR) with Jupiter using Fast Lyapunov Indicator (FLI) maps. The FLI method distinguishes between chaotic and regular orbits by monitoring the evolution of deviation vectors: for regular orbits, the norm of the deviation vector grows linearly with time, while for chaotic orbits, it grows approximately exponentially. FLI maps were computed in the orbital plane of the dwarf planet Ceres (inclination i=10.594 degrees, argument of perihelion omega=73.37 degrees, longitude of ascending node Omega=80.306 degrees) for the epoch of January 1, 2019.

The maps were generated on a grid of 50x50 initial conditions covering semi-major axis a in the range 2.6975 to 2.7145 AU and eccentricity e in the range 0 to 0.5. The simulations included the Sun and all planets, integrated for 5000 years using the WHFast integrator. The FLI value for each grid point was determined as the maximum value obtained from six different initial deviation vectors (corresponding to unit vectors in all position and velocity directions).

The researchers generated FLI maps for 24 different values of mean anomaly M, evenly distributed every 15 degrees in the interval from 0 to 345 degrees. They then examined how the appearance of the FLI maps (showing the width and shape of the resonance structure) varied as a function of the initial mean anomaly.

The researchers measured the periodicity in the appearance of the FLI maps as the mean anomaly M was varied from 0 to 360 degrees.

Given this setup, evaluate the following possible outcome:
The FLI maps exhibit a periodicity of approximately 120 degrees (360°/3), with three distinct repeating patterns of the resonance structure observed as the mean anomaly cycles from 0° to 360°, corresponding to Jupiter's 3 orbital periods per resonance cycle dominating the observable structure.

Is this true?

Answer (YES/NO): YES